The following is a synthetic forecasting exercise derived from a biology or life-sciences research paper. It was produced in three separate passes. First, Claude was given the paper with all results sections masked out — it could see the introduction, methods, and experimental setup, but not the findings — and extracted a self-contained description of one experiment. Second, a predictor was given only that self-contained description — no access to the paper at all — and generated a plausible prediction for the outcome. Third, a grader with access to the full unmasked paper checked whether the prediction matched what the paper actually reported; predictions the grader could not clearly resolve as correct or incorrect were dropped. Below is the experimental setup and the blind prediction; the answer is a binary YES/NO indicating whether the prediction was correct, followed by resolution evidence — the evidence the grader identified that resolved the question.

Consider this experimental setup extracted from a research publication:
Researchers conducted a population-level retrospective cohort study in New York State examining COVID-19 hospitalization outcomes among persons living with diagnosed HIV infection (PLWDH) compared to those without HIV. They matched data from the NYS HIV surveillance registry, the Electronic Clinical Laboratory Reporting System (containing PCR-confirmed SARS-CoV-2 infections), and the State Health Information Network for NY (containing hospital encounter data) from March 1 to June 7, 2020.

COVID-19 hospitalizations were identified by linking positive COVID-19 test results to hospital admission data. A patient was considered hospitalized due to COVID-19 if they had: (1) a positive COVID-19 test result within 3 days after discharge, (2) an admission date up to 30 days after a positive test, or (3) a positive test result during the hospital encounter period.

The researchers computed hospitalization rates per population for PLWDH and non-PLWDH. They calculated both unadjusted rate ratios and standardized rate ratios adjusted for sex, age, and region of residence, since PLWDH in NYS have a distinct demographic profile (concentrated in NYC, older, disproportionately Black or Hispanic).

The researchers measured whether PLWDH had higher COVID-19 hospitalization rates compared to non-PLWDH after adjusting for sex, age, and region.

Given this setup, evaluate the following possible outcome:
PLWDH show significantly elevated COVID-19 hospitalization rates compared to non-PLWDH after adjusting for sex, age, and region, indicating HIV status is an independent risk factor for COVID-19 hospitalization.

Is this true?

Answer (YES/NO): YES